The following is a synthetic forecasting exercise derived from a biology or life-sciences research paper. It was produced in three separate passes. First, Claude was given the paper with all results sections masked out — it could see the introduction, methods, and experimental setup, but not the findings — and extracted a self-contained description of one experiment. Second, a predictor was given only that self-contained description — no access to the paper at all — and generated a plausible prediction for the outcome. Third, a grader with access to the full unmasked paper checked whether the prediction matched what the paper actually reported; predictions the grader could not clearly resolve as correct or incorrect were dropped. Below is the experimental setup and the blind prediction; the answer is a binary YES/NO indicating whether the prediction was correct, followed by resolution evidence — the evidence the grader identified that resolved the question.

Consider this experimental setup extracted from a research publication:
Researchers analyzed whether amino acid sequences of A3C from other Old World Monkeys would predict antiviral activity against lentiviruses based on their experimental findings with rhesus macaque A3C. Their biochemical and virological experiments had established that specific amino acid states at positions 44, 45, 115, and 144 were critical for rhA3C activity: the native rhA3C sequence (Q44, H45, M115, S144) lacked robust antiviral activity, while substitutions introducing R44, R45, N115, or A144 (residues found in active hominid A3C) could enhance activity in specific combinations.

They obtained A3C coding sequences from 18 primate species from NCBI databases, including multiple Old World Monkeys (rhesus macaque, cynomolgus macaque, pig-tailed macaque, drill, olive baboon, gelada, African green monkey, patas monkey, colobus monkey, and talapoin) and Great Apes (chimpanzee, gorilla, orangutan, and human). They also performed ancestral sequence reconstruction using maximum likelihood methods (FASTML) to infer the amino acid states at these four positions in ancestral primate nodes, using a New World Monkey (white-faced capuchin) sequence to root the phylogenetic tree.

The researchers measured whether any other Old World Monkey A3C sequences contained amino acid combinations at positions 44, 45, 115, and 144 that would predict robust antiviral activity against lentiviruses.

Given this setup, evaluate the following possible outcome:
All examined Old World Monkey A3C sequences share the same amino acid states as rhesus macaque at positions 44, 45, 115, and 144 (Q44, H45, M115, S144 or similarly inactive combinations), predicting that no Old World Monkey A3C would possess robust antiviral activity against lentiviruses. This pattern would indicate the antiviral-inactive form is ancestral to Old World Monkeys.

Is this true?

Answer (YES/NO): NO